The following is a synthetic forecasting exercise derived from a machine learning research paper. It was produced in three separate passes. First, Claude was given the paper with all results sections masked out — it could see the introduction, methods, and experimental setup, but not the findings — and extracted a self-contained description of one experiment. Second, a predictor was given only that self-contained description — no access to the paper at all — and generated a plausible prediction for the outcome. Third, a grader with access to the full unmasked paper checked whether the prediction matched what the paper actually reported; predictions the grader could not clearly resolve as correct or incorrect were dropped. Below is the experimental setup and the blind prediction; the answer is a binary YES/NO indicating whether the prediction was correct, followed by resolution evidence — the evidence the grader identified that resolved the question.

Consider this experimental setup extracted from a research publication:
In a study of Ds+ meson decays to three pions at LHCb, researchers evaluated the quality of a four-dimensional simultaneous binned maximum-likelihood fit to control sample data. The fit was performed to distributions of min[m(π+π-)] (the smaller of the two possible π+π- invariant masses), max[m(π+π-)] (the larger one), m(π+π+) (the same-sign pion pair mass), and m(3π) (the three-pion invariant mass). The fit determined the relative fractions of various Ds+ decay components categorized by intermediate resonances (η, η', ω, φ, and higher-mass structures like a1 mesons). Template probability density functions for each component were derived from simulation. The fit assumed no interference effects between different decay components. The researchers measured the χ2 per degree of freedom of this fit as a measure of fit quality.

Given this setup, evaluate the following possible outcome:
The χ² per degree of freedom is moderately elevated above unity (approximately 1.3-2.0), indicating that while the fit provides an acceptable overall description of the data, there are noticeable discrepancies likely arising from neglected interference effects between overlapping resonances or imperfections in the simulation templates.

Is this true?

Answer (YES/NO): YES